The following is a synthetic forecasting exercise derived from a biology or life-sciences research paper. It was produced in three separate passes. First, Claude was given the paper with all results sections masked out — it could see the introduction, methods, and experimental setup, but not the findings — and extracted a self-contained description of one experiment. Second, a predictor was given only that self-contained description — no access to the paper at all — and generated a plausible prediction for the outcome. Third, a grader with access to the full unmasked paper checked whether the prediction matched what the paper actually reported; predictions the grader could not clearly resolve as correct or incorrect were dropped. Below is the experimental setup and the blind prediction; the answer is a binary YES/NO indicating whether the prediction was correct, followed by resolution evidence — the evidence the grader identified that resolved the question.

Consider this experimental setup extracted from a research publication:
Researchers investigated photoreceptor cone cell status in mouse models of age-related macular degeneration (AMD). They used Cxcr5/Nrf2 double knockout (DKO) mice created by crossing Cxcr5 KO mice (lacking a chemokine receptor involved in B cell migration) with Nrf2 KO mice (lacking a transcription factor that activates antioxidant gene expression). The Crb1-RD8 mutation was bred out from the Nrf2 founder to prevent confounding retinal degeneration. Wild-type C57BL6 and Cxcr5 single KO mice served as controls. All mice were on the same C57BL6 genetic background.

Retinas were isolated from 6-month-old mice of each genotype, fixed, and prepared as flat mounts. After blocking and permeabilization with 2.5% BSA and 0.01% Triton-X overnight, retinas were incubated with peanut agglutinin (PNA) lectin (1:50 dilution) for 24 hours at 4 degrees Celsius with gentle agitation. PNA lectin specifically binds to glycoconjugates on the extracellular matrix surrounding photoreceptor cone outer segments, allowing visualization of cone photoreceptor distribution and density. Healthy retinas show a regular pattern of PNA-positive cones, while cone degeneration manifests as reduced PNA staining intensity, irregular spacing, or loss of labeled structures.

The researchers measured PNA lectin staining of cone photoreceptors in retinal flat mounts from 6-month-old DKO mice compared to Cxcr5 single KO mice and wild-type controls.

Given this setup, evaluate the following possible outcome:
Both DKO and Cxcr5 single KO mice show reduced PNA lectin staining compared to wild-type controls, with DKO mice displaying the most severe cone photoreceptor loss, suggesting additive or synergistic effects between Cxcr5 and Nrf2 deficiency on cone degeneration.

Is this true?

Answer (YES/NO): NO